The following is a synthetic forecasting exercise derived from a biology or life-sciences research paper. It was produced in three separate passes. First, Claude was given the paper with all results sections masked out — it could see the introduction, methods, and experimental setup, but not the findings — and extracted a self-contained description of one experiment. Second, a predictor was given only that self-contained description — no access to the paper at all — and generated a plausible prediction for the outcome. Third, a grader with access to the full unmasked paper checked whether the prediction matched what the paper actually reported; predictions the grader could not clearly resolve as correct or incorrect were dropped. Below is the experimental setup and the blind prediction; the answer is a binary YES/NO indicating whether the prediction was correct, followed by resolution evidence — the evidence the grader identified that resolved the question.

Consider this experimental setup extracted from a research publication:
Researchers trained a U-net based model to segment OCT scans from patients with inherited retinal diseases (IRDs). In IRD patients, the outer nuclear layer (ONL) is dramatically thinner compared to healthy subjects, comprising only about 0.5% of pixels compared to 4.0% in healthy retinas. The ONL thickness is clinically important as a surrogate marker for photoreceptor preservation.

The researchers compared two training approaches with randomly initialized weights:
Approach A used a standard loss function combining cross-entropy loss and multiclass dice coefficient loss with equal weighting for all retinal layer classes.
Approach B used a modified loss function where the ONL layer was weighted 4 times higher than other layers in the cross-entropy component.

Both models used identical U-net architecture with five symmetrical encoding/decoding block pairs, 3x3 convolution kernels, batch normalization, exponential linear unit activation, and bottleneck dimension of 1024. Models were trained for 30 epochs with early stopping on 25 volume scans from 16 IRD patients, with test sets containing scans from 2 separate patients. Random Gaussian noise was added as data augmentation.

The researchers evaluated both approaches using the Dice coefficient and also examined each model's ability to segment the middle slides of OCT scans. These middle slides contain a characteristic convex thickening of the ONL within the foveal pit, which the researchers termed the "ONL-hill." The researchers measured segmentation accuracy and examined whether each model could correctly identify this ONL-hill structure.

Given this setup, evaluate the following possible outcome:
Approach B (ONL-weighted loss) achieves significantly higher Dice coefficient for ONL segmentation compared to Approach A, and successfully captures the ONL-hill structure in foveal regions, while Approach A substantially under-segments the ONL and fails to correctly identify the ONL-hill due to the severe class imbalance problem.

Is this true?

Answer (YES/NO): YES